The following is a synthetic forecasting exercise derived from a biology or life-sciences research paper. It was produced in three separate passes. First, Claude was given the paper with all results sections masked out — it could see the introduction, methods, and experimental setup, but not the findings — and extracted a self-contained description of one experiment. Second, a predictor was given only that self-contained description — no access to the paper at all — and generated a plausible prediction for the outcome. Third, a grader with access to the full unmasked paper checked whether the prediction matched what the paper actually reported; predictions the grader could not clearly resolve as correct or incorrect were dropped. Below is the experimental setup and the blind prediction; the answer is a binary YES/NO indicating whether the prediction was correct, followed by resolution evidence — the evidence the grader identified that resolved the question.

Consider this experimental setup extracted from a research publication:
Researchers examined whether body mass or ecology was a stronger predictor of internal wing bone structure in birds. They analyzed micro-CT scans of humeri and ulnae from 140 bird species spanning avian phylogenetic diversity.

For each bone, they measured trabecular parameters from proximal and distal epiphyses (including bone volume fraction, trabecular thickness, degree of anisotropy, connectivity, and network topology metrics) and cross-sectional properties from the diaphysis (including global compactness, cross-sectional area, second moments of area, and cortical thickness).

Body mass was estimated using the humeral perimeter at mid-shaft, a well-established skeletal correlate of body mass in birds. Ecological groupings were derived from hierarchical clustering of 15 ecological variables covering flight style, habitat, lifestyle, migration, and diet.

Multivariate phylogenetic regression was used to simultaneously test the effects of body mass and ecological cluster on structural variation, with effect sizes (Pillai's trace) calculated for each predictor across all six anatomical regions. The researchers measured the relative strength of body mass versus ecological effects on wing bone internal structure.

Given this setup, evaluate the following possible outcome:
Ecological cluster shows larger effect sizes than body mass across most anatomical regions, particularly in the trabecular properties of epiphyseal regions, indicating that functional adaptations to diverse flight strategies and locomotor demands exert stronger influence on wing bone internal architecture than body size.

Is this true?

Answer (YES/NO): NO